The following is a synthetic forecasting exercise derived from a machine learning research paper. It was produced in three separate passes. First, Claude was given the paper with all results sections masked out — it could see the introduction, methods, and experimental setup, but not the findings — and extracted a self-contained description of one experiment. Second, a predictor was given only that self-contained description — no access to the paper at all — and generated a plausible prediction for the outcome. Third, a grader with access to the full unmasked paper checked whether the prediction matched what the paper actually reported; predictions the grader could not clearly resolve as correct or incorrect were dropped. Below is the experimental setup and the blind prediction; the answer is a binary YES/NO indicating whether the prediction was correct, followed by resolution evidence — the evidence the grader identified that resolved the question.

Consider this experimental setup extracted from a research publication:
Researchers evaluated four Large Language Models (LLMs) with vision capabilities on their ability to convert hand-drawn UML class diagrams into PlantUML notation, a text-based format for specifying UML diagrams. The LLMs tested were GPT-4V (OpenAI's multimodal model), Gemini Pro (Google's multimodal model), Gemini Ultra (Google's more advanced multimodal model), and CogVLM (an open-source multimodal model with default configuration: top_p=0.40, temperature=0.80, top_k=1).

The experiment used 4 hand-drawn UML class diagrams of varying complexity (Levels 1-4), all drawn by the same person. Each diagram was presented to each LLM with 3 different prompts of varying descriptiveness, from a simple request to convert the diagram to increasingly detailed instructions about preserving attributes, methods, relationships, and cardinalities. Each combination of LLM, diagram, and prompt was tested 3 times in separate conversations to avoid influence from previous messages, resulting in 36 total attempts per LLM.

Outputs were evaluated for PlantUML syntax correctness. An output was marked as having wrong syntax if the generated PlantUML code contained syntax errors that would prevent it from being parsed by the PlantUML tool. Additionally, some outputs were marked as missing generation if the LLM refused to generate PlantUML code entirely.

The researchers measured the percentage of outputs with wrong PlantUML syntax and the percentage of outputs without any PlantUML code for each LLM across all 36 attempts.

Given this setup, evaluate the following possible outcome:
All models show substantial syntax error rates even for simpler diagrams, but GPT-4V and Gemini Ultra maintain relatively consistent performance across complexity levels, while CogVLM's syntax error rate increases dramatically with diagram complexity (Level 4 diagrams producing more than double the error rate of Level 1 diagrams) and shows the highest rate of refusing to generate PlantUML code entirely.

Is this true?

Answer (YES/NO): NO